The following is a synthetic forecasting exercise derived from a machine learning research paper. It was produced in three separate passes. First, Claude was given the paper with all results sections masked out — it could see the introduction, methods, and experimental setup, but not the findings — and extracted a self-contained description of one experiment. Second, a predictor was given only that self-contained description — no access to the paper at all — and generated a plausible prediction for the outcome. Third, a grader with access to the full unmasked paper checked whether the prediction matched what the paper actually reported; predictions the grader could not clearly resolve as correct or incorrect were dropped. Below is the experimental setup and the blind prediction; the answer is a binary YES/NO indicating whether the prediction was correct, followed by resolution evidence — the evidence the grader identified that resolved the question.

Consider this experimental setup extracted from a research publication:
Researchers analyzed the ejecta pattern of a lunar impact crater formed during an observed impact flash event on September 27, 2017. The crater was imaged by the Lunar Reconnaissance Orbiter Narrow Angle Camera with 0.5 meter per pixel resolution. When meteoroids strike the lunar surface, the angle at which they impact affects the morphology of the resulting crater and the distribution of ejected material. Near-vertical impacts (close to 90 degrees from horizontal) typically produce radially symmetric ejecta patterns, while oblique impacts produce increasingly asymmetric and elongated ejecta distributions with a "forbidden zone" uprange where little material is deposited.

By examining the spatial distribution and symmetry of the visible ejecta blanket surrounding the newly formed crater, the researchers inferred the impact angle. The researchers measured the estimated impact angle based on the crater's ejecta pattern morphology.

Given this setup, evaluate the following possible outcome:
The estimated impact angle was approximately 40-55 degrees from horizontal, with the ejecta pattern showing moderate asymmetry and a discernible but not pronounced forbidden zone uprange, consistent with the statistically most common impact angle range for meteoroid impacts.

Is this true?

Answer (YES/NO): NO